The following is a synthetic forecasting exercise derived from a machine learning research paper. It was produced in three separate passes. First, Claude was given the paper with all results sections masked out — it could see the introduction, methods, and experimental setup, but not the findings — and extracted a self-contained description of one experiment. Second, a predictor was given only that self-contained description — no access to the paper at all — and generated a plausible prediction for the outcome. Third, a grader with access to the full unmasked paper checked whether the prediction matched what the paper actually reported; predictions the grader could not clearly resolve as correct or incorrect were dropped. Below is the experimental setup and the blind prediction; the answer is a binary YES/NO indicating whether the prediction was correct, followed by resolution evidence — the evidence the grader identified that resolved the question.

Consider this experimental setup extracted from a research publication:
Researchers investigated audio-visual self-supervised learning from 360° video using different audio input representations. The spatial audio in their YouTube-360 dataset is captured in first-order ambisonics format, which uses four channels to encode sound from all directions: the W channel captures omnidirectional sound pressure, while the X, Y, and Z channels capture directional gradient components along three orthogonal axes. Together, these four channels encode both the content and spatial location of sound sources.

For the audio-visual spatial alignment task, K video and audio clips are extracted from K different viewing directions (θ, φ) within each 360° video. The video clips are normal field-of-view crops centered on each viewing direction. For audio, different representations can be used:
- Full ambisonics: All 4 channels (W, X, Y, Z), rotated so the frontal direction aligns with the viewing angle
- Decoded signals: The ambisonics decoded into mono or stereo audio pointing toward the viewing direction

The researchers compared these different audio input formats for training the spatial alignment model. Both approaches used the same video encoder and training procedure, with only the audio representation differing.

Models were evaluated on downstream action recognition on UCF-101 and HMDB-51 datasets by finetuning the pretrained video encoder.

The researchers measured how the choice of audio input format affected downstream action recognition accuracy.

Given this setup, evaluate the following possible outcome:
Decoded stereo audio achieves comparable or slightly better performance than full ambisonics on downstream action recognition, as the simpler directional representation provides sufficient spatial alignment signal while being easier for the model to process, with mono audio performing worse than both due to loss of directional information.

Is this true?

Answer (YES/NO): NO